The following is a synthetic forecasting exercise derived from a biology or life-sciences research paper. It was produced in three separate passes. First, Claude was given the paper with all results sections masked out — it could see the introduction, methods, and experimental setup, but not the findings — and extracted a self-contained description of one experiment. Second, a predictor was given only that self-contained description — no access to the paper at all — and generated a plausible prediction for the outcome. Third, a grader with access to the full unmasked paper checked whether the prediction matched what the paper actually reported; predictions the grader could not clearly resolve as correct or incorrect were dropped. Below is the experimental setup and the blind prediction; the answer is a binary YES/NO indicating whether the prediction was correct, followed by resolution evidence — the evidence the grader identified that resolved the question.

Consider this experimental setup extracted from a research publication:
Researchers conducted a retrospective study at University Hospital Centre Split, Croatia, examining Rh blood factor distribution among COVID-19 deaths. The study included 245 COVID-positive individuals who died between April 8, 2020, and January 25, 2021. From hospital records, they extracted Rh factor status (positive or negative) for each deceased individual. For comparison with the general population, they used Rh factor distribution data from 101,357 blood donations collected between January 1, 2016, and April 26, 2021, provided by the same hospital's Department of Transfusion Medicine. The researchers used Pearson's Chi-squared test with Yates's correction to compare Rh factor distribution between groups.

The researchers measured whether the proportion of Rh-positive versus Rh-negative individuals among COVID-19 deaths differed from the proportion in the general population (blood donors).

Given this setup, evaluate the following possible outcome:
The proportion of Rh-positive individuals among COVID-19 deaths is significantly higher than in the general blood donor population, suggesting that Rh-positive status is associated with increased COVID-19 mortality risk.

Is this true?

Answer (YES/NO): NO